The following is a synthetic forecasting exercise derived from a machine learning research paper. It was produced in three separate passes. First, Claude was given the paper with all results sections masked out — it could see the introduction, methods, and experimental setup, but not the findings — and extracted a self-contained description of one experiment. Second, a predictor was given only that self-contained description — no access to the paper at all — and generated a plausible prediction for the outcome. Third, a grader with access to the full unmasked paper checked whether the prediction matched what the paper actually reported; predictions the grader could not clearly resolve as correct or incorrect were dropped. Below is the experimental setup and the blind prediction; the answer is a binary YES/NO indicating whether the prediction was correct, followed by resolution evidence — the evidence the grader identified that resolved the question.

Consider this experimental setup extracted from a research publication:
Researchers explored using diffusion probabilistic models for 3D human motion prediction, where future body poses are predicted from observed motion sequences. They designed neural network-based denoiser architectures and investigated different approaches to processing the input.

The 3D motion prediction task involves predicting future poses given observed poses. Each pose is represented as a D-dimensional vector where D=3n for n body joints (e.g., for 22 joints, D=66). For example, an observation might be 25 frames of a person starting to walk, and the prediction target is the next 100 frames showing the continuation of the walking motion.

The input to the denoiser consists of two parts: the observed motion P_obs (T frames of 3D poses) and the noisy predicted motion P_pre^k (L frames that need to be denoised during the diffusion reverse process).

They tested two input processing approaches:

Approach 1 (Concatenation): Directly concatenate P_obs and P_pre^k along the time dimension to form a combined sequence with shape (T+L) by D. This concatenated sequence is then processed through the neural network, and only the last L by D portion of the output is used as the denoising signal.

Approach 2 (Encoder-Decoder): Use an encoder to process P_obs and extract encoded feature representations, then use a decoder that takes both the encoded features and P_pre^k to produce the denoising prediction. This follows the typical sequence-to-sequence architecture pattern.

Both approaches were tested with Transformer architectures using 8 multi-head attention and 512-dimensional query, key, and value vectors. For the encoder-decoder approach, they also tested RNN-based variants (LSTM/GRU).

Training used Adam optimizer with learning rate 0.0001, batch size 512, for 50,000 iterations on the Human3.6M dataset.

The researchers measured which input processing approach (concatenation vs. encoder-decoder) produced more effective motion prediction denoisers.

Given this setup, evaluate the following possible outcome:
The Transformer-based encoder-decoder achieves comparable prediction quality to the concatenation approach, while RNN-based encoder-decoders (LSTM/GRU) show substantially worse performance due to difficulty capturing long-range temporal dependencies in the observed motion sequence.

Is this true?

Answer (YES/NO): NO